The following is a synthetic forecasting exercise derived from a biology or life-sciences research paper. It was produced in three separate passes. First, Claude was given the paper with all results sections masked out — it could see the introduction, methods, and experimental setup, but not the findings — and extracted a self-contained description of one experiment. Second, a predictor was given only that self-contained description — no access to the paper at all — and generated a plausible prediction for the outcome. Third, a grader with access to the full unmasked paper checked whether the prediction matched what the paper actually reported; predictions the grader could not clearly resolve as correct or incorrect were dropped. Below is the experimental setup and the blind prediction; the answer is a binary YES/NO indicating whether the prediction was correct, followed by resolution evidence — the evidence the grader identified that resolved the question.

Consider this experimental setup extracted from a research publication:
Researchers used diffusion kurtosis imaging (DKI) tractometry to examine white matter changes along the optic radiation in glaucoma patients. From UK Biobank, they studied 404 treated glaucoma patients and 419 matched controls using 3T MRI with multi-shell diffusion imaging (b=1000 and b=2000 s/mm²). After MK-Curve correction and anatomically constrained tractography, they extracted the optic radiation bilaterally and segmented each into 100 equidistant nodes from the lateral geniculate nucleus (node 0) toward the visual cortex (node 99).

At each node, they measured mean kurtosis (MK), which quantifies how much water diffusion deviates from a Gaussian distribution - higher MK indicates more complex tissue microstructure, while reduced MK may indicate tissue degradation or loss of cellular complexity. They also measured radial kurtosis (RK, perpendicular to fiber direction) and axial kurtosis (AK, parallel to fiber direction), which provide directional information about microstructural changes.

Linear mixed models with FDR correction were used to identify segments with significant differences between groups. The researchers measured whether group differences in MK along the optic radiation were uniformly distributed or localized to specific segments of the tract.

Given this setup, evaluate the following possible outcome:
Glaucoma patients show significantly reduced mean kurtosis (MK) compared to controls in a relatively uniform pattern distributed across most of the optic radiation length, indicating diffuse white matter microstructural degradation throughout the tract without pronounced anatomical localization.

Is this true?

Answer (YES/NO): NO